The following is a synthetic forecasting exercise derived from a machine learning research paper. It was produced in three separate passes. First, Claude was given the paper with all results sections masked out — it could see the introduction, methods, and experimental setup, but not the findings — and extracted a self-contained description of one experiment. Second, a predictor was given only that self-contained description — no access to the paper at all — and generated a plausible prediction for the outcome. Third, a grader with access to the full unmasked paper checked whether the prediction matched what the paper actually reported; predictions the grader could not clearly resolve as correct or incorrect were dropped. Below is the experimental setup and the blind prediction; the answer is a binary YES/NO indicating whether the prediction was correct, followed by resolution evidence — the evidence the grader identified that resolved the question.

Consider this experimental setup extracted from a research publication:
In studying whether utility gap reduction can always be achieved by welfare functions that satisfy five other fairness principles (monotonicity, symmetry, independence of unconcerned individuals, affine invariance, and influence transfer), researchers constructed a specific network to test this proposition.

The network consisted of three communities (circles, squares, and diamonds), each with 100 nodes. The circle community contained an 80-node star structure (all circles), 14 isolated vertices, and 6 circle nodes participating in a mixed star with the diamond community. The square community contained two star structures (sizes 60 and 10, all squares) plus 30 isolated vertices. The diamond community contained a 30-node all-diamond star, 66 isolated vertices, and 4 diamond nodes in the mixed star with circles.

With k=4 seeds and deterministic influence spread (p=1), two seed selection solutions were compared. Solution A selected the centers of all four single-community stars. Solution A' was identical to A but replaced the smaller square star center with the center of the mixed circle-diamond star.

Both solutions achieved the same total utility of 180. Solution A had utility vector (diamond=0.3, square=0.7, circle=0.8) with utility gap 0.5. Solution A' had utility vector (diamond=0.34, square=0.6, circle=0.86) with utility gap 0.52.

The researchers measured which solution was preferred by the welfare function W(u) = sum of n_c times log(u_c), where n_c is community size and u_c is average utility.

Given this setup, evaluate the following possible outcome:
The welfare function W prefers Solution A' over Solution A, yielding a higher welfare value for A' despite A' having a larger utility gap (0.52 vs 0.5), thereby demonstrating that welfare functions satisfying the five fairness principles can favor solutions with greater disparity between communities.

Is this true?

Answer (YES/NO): YES